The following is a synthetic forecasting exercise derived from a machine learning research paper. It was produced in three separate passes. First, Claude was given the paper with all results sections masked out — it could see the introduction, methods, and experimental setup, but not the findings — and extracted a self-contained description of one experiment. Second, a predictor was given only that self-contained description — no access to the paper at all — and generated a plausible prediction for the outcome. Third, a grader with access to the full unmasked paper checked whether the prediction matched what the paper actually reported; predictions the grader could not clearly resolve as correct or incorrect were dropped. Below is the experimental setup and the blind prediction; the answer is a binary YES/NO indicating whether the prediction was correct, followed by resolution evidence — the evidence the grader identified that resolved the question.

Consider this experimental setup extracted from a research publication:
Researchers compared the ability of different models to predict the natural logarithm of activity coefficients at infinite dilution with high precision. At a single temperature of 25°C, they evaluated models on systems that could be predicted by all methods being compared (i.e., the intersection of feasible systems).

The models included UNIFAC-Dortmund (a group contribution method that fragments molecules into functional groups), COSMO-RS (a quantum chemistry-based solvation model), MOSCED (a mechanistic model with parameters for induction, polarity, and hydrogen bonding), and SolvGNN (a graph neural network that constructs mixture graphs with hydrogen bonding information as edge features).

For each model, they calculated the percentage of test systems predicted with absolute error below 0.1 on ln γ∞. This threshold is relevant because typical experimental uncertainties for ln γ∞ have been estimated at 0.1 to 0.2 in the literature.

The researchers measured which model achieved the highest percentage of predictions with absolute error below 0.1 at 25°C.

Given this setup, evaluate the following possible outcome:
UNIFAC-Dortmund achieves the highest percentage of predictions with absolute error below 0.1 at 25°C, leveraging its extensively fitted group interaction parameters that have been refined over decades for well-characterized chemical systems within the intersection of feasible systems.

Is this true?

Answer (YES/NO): NO